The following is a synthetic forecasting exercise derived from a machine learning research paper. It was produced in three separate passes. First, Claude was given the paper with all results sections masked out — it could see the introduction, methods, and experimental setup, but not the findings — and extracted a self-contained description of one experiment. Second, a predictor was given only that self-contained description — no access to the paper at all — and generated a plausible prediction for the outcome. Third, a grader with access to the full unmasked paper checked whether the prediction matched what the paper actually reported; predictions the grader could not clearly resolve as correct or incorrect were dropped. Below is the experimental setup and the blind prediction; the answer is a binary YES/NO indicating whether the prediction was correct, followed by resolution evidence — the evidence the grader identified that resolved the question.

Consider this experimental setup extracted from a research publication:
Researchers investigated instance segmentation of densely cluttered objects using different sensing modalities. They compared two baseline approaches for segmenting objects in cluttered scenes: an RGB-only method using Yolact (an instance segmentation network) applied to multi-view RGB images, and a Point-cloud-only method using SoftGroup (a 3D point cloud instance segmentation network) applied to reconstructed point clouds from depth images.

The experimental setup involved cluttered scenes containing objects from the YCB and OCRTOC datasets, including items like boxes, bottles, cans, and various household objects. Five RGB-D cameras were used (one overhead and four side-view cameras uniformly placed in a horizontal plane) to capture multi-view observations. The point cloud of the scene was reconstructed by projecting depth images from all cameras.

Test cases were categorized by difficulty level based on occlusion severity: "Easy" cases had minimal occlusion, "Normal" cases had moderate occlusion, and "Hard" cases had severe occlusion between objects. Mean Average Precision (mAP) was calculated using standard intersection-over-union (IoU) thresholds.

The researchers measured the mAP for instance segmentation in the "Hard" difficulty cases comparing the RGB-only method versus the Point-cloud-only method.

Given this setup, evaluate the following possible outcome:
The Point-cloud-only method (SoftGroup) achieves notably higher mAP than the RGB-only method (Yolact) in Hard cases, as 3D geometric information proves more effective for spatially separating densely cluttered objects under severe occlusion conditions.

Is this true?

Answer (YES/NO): YES